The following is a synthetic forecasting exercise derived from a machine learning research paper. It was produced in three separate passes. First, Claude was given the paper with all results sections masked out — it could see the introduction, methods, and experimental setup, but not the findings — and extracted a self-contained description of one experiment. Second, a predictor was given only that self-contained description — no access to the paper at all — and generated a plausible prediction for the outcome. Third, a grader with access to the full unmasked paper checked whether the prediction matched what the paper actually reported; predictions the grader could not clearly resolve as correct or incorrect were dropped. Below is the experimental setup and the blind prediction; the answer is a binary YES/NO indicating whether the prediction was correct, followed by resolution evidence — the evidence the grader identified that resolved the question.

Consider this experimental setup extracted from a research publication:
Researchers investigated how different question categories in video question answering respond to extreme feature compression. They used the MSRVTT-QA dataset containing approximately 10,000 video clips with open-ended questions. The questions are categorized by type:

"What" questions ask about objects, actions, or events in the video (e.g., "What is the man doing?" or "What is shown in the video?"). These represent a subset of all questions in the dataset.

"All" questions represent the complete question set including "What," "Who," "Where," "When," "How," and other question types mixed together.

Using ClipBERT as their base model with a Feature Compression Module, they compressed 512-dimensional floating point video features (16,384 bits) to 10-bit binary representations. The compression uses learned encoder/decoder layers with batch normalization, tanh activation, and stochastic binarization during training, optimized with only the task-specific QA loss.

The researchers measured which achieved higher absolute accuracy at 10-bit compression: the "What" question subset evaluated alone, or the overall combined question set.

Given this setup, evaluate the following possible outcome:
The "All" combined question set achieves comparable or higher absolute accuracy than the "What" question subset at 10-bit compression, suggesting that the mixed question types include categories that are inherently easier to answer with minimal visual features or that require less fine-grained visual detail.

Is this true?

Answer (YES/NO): YES